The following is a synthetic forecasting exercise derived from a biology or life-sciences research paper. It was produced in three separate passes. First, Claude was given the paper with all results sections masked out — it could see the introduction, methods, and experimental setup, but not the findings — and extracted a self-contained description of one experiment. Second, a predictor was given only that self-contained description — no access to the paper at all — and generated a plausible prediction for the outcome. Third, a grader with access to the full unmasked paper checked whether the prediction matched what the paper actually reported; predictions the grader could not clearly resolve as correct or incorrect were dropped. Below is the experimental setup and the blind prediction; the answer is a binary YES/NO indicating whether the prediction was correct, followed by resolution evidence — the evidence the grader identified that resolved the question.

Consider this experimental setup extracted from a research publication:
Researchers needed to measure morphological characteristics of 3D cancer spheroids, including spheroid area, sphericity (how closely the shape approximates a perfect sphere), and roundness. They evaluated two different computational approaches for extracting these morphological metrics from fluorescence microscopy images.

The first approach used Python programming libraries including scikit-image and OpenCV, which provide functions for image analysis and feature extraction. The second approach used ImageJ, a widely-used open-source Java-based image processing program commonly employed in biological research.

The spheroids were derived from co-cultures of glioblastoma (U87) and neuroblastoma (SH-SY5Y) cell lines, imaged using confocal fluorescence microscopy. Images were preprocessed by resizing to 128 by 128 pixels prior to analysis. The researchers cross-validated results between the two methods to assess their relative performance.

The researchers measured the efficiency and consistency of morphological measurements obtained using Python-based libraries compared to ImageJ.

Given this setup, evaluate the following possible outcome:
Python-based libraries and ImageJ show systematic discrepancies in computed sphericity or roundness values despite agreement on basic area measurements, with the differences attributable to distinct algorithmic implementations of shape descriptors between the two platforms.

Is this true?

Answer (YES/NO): NO